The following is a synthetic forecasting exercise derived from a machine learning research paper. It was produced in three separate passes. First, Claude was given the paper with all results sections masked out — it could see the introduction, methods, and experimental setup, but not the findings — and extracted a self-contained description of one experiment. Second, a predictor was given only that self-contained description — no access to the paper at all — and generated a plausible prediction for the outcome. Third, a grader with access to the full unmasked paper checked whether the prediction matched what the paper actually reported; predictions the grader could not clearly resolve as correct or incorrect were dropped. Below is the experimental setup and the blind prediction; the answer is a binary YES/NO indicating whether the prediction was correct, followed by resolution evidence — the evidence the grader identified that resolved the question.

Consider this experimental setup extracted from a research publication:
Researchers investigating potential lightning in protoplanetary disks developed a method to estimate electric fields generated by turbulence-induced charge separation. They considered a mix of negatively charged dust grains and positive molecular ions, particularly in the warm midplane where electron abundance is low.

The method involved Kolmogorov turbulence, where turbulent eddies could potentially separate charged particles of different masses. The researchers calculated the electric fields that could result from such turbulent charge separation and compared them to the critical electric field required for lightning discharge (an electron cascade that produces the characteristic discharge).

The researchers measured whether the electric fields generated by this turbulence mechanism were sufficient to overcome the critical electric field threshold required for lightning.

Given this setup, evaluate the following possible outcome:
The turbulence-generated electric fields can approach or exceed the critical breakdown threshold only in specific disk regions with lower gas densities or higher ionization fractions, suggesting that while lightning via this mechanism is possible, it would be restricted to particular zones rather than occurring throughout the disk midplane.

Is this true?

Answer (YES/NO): NO